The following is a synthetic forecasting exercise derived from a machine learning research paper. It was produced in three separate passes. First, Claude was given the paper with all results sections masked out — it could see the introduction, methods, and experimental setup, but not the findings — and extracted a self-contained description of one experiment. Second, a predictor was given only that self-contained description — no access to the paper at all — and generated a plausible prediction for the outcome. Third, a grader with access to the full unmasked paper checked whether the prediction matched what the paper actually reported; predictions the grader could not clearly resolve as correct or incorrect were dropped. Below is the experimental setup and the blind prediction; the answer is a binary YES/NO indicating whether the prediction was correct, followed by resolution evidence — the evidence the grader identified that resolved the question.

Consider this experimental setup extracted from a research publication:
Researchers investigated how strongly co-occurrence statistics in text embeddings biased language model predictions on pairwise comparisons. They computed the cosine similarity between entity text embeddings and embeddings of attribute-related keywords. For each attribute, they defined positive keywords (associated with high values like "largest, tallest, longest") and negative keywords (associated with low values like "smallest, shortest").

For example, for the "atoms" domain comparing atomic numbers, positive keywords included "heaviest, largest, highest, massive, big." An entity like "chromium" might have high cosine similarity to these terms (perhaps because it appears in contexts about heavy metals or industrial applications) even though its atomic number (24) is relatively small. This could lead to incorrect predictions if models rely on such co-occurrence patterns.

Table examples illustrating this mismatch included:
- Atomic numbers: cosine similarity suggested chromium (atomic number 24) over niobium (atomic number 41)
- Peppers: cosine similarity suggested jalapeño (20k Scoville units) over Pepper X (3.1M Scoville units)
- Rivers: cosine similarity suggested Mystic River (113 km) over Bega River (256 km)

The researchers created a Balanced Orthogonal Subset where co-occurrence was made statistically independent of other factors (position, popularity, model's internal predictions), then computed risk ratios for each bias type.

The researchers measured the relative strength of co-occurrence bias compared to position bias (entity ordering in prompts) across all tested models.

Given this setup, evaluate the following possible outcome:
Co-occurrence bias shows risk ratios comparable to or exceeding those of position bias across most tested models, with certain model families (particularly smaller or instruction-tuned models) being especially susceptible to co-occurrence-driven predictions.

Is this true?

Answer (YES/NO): NO